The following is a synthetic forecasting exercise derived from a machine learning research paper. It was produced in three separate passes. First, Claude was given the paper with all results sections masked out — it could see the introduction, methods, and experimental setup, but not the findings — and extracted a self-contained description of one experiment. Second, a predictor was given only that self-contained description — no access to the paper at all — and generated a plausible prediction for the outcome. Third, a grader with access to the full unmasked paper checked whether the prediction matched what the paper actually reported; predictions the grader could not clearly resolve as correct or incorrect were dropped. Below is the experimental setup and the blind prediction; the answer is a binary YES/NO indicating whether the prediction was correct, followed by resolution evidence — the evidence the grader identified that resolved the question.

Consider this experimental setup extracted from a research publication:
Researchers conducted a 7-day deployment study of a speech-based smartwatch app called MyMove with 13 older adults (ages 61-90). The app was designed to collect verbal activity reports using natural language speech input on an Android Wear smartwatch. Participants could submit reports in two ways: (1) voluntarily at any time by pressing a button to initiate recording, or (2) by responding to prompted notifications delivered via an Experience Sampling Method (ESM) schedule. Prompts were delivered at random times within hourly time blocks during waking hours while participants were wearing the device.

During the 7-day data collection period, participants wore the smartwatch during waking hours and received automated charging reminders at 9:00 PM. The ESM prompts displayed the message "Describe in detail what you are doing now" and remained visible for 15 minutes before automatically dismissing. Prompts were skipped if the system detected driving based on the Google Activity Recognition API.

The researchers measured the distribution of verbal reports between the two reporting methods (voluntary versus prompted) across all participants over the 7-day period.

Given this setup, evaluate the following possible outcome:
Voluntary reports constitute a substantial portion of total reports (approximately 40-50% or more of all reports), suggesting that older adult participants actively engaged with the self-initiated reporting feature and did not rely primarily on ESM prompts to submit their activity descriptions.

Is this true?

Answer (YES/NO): YES